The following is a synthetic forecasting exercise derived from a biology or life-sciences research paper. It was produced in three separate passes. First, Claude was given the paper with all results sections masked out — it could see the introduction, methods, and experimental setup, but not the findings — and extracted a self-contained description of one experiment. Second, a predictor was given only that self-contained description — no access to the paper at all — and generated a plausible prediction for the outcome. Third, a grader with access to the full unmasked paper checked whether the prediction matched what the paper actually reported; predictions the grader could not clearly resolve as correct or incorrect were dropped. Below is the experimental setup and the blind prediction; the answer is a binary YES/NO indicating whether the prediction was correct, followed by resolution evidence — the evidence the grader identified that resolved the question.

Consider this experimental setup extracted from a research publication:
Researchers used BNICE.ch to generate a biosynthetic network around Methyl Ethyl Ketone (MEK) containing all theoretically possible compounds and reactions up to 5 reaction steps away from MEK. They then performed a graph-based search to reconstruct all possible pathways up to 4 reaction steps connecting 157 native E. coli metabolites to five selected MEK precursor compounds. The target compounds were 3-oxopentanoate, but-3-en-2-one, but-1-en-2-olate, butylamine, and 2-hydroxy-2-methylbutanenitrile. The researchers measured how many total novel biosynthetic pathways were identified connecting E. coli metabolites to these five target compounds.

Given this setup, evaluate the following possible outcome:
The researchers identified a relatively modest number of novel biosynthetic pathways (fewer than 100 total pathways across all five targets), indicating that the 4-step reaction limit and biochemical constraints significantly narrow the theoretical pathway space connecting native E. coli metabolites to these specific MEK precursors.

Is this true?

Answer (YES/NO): NO